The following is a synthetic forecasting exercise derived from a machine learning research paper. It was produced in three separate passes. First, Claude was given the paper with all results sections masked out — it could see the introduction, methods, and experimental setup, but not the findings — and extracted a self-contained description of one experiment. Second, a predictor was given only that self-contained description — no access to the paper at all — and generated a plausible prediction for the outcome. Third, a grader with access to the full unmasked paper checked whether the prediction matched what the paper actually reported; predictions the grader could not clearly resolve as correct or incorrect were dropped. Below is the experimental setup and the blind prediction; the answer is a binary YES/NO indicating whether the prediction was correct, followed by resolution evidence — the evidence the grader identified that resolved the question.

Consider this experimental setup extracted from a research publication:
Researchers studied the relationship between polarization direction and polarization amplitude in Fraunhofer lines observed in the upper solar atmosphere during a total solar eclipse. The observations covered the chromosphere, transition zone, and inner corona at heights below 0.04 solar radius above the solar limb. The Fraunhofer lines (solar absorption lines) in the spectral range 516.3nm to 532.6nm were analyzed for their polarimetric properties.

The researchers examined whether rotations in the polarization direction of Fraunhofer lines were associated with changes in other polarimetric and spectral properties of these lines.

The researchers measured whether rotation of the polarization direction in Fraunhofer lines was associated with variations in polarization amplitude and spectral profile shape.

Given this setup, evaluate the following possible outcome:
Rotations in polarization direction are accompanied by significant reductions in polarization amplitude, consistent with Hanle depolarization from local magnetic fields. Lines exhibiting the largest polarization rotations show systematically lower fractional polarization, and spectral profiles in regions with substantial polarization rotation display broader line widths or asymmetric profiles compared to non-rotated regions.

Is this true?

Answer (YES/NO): NO